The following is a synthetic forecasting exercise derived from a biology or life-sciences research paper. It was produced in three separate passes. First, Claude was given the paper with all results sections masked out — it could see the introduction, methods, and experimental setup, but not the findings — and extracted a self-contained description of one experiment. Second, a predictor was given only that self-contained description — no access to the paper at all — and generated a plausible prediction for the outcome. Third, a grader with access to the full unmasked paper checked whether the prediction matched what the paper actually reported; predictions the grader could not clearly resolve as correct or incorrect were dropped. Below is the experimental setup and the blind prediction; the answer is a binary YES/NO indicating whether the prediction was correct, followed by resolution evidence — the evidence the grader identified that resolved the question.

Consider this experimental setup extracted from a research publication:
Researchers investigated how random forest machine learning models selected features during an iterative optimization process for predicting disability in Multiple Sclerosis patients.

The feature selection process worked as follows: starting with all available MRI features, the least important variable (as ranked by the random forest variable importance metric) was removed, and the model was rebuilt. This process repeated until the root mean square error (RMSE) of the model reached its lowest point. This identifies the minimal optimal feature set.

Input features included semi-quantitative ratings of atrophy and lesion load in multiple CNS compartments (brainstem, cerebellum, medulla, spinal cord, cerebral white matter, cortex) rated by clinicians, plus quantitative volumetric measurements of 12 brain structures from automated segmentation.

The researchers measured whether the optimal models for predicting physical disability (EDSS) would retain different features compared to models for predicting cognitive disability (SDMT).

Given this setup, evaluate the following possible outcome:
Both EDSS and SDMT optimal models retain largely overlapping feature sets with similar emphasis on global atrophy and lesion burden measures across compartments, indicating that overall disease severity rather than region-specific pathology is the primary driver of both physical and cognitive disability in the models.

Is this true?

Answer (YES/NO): NO